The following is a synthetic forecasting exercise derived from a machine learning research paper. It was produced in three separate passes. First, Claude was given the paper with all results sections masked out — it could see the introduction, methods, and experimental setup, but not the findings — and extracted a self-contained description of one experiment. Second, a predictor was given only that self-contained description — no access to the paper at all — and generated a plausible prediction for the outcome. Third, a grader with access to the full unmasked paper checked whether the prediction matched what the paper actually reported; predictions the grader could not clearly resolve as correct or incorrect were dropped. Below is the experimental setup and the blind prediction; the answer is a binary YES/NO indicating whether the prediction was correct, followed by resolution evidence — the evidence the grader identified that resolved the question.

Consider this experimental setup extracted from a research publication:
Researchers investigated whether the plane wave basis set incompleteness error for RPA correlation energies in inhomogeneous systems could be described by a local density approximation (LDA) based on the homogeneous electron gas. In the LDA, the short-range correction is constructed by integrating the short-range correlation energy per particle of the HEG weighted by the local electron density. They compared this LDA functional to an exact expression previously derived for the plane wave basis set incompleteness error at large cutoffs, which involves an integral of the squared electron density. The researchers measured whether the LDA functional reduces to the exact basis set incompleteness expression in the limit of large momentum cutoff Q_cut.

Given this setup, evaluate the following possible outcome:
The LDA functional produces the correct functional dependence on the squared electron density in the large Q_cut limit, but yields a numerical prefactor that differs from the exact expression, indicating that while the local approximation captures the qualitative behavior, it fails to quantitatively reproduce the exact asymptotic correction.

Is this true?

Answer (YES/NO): NO